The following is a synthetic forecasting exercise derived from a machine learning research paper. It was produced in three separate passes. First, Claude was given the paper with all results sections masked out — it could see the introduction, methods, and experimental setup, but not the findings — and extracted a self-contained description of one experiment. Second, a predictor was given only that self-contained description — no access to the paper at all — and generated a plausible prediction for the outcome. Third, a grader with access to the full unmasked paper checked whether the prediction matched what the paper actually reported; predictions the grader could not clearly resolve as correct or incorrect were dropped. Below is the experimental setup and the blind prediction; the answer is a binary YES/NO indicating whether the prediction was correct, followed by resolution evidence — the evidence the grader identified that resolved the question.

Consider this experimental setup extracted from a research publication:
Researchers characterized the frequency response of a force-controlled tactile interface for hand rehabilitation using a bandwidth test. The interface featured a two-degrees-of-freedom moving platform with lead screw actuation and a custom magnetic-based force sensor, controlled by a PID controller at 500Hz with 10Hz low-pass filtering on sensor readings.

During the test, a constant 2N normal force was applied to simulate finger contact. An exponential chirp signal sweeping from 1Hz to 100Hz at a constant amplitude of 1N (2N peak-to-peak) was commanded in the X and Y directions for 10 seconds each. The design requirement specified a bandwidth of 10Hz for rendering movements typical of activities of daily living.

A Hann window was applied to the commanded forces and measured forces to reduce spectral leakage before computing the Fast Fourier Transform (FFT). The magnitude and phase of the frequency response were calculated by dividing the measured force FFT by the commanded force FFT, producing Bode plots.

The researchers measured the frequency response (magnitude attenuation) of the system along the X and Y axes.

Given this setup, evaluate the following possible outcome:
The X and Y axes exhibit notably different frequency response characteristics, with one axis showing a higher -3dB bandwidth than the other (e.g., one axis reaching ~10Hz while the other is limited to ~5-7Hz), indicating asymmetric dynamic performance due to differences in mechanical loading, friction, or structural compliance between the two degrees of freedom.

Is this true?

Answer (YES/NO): YES